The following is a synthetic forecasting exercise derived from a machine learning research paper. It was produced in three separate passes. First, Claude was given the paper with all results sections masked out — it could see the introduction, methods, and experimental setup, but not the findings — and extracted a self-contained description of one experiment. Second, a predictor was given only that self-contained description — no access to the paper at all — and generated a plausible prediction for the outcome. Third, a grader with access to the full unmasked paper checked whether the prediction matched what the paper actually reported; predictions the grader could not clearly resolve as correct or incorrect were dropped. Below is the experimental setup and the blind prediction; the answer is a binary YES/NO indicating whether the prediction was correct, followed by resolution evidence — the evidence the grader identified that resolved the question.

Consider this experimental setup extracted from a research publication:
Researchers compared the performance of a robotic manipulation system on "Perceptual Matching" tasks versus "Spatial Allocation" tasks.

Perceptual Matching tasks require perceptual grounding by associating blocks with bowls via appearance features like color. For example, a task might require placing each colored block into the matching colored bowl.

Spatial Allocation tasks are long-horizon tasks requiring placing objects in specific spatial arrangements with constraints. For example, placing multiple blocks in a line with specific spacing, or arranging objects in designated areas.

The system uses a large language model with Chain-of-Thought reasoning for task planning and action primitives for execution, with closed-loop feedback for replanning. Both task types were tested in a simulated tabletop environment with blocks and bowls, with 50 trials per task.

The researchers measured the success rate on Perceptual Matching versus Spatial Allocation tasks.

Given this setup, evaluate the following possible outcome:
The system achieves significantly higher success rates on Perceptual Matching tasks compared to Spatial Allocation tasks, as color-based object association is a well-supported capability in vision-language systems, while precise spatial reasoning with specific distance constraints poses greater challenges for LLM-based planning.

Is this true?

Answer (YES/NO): NO